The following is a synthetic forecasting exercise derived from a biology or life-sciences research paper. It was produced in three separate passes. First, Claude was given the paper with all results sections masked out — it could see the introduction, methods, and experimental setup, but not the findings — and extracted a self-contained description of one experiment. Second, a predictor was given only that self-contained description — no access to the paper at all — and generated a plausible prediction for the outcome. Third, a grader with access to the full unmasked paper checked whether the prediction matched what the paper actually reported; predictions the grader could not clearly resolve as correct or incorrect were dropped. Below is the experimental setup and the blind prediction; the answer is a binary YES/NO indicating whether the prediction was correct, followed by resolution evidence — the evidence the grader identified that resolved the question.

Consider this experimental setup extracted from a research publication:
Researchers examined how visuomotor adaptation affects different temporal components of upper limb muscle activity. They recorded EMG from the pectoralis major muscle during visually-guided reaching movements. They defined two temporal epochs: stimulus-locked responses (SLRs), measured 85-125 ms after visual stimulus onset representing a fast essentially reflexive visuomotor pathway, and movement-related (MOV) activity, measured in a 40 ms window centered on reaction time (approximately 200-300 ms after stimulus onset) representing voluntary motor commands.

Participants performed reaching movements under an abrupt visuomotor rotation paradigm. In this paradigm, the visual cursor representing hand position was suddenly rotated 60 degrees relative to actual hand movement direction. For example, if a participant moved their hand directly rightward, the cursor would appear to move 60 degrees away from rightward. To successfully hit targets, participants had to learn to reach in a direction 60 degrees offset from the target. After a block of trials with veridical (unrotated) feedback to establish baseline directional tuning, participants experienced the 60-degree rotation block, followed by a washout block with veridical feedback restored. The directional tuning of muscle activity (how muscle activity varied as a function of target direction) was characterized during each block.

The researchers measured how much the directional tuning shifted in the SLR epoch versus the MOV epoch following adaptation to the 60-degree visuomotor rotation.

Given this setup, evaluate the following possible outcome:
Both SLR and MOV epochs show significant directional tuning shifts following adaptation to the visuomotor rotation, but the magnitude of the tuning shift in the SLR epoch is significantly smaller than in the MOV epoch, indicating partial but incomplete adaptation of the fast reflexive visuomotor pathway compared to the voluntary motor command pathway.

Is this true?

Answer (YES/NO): YES